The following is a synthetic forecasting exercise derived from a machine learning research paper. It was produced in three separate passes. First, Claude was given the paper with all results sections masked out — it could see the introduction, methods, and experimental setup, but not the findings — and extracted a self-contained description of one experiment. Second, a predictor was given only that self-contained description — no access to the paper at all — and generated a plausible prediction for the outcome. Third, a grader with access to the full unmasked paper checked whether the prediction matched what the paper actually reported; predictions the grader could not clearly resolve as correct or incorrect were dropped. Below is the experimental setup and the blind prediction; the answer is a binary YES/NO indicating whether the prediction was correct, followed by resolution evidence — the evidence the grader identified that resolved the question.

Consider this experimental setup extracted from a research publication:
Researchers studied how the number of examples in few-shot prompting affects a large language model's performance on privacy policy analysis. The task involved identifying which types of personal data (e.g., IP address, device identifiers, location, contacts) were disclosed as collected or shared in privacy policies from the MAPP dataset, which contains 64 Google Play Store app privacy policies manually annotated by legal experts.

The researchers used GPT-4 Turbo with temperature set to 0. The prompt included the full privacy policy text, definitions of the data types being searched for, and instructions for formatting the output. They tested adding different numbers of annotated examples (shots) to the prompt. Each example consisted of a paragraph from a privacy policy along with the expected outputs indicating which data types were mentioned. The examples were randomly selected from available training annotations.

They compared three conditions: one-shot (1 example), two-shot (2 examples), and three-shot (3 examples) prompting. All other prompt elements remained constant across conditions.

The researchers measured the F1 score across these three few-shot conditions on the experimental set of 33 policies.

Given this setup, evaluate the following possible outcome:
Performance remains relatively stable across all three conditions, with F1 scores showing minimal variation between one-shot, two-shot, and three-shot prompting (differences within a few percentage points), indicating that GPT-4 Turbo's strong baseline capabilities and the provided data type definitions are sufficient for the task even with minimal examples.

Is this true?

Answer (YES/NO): NO